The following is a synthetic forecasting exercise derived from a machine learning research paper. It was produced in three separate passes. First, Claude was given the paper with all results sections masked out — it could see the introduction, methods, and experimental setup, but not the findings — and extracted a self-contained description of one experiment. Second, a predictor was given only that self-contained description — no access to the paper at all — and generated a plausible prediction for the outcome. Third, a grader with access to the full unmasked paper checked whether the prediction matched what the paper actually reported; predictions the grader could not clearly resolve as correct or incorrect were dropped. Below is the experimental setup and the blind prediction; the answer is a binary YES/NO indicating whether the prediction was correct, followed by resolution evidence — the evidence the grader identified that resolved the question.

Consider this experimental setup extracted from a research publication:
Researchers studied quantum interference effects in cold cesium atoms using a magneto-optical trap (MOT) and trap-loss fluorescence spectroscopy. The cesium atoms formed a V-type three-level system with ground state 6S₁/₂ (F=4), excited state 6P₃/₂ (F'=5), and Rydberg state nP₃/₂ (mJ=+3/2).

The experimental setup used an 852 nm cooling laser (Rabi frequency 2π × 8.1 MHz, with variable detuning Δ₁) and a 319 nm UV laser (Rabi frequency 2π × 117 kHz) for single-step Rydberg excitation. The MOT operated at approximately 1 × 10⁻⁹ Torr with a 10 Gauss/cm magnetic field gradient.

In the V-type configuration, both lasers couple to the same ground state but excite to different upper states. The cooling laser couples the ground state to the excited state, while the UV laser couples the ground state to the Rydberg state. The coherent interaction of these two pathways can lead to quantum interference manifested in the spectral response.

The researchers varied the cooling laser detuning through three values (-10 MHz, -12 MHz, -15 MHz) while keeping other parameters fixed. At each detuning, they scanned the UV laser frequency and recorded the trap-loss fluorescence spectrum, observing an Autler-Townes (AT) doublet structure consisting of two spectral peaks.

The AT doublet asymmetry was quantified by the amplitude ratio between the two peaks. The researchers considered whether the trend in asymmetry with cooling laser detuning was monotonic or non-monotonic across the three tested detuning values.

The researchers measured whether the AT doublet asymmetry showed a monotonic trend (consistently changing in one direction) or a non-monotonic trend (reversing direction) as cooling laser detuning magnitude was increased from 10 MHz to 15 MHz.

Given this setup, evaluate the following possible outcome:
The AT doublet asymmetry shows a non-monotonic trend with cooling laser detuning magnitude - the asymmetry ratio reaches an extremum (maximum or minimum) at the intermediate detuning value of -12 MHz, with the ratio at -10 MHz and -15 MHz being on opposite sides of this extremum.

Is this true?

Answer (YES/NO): NO